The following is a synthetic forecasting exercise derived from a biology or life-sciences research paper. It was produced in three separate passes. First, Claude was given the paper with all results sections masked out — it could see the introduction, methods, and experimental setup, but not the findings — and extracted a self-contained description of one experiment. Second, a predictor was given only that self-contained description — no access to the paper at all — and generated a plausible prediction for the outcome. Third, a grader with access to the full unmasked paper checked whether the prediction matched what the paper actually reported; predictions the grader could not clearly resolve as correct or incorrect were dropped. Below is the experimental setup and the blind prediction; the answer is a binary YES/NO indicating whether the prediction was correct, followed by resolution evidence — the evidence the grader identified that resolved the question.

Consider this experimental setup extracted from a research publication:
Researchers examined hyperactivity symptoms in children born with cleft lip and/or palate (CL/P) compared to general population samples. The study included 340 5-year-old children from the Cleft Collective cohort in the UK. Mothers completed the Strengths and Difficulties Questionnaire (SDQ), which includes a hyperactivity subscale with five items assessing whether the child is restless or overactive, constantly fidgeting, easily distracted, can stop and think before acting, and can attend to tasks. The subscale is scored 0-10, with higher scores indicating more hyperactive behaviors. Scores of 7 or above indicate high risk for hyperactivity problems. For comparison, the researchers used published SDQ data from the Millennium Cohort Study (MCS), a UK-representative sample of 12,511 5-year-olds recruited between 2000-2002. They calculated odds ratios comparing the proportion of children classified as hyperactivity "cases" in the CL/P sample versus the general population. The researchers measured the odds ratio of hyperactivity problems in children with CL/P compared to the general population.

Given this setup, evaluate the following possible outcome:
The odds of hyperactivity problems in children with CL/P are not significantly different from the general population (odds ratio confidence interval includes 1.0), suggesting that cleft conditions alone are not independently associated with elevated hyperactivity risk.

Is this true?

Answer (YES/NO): NO